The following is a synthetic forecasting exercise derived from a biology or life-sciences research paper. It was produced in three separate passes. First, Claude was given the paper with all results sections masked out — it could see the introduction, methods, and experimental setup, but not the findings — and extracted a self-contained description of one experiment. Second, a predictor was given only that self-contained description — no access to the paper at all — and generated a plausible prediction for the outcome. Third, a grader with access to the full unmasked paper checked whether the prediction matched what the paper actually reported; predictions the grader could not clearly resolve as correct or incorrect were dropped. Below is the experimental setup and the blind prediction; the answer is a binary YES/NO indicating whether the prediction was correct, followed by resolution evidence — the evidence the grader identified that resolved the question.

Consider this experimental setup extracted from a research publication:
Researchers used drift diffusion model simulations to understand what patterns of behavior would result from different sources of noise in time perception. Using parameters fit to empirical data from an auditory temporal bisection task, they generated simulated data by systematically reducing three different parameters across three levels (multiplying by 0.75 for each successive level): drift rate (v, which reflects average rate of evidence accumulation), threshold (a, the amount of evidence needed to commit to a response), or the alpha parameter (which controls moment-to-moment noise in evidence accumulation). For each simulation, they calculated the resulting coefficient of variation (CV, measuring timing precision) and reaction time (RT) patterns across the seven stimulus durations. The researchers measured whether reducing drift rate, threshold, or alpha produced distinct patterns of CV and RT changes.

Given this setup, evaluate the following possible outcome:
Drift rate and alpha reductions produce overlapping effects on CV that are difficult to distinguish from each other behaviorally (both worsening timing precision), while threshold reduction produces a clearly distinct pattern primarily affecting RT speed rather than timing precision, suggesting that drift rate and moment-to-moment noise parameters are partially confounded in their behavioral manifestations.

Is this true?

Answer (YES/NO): NO